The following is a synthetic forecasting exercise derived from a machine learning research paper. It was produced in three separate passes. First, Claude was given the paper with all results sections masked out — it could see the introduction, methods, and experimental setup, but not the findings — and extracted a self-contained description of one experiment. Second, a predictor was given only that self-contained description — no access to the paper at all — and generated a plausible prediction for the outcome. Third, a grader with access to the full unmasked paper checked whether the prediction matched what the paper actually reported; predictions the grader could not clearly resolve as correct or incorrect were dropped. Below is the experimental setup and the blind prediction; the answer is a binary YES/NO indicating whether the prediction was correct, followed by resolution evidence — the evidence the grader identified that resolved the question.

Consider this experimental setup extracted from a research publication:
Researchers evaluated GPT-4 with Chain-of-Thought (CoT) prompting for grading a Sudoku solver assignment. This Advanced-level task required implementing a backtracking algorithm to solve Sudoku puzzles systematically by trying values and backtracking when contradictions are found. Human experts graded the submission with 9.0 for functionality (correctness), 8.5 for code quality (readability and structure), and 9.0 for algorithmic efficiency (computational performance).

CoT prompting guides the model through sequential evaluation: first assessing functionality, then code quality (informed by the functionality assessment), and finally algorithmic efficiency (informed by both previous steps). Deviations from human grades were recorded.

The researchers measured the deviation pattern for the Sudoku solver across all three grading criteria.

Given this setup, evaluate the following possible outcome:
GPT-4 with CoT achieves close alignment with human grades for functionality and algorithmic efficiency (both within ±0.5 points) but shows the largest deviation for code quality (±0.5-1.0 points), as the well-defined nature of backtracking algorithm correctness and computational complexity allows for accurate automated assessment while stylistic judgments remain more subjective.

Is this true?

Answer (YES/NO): NO